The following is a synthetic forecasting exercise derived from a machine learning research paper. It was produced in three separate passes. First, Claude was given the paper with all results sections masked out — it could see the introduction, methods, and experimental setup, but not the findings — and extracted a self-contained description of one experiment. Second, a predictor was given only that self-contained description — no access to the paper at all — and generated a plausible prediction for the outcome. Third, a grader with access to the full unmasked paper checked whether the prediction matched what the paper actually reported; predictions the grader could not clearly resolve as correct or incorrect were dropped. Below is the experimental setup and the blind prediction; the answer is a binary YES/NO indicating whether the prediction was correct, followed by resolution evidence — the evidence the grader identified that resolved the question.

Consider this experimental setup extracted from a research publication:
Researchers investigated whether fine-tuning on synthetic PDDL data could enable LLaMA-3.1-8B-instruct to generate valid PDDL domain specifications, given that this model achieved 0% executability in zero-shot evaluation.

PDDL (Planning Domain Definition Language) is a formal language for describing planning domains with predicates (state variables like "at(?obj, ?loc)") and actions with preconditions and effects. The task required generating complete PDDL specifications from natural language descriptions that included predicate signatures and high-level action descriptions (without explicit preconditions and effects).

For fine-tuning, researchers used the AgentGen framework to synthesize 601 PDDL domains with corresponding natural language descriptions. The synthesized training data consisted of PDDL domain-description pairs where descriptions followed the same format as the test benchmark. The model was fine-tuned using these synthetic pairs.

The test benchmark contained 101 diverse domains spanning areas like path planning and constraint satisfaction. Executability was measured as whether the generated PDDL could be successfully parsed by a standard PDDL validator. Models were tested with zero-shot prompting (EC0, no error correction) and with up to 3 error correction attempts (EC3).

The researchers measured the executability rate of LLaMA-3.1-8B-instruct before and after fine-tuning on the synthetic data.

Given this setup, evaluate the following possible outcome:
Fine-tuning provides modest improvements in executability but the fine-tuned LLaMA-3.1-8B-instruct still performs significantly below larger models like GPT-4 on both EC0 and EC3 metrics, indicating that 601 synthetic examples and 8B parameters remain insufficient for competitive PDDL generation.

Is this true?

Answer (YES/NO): NO